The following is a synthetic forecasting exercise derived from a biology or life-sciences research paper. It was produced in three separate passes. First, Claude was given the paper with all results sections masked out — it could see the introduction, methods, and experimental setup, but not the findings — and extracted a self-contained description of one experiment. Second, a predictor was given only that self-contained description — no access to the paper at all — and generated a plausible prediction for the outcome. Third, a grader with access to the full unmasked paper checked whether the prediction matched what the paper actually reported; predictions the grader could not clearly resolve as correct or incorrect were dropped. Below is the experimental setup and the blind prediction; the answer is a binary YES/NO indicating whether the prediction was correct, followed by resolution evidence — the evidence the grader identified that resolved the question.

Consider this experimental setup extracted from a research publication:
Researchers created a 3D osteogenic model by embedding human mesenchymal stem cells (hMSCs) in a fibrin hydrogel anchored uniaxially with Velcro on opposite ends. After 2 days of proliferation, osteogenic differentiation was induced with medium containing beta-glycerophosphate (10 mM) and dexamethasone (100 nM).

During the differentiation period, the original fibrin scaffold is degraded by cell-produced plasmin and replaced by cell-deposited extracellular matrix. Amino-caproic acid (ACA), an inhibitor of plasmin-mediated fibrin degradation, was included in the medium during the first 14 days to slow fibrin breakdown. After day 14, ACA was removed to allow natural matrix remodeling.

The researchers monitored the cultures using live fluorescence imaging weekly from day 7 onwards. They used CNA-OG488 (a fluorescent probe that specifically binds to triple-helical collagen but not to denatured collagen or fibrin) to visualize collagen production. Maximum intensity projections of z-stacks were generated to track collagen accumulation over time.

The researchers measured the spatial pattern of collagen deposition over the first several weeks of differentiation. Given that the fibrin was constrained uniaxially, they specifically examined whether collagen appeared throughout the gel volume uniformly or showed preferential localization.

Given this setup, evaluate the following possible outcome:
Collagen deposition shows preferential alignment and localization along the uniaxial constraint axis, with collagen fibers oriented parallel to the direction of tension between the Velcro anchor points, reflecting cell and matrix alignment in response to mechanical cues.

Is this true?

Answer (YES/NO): YES